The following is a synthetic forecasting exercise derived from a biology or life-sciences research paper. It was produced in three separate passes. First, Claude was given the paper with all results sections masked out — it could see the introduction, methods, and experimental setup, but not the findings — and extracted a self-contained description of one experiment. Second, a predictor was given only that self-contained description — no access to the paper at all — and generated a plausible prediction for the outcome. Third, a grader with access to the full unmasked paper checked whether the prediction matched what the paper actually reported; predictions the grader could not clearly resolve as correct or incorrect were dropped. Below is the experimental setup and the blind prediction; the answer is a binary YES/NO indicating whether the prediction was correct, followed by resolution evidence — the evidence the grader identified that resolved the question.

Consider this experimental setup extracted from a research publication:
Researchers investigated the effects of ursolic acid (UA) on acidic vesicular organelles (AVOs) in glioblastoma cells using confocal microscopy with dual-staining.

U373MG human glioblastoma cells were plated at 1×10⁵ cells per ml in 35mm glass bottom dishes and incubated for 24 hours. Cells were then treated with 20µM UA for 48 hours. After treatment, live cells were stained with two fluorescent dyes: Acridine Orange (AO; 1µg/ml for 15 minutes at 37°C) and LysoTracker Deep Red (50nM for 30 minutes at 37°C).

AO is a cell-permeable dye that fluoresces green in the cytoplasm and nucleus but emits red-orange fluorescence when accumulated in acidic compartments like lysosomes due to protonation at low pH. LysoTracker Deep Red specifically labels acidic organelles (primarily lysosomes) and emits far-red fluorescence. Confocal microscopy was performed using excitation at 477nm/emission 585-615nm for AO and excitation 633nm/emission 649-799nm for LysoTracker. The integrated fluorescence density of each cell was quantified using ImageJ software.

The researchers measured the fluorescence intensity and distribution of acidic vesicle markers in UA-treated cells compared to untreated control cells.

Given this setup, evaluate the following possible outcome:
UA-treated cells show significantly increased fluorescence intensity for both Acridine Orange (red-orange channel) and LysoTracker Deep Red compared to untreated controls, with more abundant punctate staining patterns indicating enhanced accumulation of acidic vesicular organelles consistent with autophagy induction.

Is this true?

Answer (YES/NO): NO